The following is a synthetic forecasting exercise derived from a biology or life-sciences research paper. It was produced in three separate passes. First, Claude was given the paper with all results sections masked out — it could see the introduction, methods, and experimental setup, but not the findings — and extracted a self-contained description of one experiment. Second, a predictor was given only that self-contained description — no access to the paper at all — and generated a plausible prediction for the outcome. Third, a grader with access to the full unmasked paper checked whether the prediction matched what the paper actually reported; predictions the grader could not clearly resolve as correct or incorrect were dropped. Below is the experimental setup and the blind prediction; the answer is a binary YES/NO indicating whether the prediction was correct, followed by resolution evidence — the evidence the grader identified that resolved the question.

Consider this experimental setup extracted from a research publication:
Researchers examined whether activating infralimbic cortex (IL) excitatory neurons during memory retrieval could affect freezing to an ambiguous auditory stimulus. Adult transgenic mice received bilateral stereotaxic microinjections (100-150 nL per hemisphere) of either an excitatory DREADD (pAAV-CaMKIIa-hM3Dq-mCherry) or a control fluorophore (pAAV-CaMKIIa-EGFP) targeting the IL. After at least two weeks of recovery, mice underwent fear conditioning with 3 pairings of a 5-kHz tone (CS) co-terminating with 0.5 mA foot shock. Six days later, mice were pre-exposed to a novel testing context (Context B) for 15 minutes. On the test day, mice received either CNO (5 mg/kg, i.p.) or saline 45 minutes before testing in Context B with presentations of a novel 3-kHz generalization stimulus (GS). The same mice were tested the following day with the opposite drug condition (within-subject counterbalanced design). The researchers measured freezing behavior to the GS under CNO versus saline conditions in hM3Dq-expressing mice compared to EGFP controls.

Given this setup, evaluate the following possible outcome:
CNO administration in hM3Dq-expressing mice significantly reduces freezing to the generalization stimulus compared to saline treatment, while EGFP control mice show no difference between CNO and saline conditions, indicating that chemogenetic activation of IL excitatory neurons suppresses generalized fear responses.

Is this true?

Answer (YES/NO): YES